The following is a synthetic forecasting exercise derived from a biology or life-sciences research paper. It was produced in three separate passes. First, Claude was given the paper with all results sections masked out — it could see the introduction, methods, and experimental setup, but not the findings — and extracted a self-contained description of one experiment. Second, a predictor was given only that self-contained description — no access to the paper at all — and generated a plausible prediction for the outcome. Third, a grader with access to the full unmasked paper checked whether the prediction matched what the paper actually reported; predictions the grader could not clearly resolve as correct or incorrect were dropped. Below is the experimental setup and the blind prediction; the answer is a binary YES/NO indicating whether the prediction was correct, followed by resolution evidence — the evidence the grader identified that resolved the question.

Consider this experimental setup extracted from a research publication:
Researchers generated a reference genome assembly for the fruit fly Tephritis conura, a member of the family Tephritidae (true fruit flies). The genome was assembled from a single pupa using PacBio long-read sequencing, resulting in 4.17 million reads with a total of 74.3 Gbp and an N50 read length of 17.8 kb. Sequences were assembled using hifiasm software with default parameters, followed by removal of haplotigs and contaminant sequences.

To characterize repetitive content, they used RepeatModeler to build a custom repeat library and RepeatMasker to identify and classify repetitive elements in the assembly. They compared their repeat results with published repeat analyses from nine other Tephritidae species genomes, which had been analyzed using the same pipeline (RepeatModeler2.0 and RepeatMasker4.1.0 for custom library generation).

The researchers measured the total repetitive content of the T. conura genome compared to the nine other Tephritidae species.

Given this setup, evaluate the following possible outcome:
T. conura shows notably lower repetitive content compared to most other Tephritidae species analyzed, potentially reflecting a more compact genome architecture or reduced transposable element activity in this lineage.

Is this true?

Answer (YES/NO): NO